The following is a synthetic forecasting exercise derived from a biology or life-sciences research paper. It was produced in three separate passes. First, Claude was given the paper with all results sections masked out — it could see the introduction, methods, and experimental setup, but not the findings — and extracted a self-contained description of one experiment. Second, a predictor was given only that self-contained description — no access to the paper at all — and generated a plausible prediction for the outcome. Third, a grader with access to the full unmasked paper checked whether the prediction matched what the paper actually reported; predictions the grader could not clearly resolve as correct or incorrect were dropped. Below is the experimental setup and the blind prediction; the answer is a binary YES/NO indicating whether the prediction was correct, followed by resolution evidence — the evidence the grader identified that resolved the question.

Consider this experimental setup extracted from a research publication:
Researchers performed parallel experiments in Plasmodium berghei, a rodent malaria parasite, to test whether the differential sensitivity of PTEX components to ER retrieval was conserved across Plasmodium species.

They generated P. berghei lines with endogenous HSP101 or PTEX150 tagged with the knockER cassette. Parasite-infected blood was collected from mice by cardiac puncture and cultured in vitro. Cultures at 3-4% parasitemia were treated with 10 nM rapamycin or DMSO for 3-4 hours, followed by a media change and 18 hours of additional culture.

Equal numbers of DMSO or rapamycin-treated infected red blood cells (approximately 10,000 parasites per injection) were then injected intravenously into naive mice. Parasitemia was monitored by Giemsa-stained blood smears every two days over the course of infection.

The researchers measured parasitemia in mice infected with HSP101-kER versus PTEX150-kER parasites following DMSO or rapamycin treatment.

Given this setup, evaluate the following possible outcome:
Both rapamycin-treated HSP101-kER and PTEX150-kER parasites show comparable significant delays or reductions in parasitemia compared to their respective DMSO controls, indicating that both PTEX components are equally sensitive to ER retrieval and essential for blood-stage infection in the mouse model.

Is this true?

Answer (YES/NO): YES